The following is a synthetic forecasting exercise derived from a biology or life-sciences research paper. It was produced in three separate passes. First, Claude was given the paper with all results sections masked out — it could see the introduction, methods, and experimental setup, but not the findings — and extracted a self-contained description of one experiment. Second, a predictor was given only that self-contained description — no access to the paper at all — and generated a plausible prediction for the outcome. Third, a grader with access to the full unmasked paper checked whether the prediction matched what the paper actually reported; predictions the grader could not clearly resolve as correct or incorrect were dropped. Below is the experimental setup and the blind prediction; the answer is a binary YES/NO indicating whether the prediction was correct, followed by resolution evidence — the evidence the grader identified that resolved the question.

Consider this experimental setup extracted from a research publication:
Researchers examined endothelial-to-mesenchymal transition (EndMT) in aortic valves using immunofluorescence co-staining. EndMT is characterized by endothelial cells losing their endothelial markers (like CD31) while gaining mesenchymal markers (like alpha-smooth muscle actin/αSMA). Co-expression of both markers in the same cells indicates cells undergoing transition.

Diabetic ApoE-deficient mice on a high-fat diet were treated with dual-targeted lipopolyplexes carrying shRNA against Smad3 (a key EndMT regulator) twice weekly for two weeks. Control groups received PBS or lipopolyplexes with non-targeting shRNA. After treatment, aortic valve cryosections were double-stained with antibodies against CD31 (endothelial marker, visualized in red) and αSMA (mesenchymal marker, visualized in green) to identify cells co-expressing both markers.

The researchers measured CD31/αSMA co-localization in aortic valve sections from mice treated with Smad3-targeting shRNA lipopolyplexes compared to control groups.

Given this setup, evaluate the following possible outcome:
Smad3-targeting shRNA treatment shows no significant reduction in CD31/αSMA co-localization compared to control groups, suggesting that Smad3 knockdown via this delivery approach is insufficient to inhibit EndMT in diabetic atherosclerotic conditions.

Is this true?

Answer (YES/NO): YES